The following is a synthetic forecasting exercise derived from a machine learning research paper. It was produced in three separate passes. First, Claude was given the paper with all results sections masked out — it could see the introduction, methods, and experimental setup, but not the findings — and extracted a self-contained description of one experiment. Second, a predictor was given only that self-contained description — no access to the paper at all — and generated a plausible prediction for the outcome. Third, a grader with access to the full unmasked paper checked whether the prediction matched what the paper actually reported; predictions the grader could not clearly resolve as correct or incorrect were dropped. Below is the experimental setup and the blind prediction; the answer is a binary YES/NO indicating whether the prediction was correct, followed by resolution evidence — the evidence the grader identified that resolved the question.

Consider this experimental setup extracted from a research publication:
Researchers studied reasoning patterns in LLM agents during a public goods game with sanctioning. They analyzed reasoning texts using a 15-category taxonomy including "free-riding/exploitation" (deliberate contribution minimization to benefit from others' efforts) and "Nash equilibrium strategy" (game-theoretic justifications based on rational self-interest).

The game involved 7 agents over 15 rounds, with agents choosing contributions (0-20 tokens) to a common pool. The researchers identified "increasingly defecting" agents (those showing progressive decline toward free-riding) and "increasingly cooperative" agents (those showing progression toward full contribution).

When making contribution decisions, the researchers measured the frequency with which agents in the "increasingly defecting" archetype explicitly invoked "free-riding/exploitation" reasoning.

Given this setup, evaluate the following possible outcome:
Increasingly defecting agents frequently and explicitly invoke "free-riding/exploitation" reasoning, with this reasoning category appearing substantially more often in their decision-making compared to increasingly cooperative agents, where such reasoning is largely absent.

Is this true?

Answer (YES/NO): YES